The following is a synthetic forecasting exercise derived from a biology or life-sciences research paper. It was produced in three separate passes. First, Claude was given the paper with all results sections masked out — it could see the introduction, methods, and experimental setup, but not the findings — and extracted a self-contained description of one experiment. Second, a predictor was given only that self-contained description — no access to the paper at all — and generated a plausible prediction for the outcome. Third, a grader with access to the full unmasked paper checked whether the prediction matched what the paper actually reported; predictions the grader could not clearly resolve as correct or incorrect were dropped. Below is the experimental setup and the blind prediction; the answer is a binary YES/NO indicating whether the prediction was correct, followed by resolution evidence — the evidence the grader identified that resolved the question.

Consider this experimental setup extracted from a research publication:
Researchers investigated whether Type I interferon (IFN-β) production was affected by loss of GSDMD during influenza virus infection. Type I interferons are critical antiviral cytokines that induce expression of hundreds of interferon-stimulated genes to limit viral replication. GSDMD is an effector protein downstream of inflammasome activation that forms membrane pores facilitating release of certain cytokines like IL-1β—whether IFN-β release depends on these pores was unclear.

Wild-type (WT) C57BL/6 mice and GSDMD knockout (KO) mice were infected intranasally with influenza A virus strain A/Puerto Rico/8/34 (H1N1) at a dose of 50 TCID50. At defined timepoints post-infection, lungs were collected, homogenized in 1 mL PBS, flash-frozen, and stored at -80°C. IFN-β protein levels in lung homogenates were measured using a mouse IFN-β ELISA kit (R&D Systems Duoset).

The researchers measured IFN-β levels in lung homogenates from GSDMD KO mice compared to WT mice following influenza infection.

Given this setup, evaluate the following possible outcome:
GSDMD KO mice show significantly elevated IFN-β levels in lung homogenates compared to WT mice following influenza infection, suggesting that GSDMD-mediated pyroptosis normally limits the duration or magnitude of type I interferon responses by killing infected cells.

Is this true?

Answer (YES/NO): NO